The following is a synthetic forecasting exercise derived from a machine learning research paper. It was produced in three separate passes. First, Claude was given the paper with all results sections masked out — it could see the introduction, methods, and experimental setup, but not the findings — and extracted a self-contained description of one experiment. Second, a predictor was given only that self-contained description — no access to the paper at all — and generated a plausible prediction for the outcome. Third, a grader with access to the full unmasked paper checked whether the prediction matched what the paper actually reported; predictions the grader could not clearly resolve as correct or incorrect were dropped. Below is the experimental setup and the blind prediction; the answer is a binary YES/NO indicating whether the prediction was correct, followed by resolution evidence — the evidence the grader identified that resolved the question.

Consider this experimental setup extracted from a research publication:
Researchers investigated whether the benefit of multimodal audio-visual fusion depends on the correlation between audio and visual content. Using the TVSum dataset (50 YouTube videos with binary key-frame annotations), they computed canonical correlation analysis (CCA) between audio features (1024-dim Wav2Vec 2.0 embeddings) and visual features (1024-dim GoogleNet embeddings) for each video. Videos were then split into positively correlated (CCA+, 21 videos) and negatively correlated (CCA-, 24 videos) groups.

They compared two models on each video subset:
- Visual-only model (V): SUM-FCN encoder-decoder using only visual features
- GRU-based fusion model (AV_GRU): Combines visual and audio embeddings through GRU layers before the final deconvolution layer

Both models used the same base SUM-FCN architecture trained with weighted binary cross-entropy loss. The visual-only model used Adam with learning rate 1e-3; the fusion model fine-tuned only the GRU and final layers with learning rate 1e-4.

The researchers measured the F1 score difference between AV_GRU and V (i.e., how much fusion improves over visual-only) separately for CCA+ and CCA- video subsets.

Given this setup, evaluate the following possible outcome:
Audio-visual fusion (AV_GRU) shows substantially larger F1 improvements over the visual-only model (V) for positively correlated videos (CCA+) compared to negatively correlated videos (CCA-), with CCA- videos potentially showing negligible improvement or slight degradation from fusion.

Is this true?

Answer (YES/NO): YES